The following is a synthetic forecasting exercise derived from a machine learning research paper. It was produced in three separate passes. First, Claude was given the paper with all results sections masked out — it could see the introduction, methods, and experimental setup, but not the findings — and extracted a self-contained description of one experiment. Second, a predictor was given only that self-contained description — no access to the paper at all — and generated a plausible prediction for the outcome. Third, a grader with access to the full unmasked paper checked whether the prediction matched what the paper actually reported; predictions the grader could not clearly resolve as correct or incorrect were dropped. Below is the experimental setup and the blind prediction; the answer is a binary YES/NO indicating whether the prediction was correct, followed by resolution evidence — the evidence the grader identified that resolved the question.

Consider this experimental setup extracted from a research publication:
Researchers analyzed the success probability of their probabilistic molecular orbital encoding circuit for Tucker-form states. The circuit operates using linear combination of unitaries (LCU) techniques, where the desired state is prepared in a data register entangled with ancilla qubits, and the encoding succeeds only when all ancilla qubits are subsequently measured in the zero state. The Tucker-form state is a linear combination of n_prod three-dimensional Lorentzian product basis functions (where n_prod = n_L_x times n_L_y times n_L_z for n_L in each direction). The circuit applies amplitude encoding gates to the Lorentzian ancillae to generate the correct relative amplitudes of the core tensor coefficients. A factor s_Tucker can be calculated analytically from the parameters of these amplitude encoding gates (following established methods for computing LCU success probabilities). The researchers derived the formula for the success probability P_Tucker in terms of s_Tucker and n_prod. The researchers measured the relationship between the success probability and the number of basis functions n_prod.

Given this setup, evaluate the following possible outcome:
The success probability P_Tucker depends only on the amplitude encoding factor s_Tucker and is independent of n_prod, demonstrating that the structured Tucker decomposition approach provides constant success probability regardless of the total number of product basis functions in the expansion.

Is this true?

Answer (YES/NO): NO